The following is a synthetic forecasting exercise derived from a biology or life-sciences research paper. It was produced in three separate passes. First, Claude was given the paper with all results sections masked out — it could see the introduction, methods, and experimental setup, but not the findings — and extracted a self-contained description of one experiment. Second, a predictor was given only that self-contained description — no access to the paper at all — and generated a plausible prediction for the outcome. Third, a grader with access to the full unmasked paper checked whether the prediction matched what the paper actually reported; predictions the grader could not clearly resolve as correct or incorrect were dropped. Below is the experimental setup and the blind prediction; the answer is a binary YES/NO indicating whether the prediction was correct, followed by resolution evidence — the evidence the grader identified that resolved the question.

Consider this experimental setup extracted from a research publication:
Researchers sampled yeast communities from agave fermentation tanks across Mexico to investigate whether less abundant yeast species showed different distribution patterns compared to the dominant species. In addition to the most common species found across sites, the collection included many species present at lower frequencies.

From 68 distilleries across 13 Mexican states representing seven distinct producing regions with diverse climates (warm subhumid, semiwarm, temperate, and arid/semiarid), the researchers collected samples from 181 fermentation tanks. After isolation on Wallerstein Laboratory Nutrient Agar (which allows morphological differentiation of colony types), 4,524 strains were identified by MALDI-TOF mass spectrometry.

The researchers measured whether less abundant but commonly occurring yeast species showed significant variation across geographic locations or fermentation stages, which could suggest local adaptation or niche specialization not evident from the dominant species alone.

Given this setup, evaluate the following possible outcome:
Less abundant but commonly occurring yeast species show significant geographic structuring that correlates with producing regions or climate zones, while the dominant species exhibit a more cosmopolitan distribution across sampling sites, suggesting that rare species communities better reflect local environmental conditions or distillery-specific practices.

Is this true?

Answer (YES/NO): NO